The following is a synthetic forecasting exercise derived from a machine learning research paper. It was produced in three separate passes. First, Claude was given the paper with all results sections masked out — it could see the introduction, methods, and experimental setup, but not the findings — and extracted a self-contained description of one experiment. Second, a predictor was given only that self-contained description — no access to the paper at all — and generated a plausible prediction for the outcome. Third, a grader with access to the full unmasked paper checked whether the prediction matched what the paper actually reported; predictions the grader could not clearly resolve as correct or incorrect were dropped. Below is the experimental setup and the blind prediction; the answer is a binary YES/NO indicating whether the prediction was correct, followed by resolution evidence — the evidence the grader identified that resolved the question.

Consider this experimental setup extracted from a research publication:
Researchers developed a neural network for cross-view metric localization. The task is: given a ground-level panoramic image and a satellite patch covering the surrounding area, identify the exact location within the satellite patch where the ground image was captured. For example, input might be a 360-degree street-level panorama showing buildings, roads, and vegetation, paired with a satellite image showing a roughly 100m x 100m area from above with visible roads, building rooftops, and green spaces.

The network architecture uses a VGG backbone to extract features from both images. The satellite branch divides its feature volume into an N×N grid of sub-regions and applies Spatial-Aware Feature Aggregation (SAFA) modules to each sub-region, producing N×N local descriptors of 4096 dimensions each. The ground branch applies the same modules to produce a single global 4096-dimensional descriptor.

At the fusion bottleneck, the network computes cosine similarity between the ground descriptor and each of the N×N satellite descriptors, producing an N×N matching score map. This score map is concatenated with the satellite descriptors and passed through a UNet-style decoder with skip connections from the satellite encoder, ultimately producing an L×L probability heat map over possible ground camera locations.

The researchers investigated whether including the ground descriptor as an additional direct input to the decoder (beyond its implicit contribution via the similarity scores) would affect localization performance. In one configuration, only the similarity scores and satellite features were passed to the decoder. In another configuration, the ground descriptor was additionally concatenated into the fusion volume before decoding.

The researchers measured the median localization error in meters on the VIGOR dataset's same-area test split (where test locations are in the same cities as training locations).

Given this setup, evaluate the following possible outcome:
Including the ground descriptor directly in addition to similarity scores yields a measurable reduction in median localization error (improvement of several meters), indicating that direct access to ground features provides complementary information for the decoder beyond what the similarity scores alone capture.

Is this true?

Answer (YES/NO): NO